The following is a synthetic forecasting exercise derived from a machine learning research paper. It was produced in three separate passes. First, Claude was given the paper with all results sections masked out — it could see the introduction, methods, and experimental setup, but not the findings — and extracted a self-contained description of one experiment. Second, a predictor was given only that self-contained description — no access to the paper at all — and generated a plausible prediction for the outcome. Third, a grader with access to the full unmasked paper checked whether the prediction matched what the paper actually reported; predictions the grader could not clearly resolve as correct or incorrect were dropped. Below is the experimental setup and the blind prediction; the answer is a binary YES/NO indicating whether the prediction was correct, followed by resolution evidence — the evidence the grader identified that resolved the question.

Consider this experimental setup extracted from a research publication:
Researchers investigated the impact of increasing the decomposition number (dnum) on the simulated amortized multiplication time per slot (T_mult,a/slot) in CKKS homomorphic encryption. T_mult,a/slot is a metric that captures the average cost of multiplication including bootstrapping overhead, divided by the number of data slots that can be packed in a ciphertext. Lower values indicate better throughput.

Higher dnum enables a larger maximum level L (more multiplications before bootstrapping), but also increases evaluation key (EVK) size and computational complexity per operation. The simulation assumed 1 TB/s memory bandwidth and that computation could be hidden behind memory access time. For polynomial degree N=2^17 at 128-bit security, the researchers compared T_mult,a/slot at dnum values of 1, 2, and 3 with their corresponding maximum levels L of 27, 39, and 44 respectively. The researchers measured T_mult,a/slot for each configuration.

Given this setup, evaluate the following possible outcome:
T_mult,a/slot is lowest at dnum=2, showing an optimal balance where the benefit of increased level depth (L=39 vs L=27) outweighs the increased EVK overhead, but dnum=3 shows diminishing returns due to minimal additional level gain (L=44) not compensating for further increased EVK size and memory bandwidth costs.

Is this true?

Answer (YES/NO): YES